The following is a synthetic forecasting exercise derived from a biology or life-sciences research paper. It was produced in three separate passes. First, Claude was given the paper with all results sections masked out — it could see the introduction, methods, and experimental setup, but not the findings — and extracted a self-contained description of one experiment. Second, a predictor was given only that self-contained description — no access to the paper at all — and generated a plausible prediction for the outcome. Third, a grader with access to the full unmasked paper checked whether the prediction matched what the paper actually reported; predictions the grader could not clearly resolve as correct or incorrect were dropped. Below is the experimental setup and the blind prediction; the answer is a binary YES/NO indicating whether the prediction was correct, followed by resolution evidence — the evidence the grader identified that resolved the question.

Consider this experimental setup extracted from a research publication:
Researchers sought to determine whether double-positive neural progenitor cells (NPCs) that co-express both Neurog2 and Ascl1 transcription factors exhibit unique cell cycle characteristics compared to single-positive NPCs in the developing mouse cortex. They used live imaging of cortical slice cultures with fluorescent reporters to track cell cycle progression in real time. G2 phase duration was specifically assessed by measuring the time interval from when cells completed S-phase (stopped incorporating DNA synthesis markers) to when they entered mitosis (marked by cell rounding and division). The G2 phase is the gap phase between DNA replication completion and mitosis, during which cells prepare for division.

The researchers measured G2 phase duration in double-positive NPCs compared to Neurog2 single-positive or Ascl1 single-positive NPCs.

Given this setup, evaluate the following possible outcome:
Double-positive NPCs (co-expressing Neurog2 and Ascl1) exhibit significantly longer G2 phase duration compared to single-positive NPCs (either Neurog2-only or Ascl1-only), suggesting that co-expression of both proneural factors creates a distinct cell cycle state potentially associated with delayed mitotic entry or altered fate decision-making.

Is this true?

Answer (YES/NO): YES